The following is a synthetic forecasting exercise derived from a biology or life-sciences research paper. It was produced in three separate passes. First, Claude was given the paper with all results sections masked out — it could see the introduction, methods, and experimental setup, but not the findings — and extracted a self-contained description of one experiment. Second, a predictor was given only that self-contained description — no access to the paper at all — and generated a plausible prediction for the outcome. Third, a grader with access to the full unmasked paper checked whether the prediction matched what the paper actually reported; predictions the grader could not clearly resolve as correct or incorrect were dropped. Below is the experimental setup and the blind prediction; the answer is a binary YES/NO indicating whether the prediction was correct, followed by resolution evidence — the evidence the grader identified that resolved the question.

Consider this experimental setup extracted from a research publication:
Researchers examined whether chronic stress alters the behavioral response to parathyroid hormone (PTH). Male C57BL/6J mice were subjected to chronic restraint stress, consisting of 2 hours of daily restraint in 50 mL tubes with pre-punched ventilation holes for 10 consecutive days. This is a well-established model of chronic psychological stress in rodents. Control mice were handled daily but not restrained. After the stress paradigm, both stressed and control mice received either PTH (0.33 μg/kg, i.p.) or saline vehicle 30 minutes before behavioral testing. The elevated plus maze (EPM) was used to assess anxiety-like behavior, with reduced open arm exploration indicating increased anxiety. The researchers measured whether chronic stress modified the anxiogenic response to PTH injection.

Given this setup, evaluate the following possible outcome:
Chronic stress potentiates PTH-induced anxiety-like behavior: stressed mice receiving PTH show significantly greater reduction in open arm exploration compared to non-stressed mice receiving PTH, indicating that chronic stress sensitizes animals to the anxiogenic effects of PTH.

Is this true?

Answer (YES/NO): NO